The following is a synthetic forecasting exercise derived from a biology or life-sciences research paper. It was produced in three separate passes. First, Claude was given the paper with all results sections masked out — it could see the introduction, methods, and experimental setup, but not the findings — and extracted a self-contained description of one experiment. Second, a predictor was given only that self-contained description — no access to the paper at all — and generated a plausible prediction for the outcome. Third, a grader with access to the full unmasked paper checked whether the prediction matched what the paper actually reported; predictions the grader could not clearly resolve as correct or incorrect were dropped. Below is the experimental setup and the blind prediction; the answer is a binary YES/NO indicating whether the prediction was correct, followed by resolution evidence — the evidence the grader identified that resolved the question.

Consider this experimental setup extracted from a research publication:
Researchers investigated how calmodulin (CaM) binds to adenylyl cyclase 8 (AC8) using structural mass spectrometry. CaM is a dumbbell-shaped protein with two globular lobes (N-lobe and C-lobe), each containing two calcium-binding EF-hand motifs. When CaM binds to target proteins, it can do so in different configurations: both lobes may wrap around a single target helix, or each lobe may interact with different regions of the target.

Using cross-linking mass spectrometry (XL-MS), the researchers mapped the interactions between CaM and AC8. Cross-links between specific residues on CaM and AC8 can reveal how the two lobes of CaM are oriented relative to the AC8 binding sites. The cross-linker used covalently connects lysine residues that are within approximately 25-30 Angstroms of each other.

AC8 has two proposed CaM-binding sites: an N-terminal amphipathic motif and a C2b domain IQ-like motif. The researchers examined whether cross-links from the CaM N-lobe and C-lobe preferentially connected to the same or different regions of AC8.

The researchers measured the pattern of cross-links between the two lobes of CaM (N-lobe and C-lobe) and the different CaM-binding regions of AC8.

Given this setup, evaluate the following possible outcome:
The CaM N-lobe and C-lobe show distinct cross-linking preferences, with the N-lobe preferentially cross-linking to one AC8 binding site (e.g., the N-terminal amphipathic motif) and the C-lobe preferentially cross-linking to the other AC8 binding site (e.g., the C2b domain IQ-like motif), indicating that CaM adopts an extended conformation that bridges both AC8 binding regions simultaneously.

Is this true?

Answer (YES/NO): NO